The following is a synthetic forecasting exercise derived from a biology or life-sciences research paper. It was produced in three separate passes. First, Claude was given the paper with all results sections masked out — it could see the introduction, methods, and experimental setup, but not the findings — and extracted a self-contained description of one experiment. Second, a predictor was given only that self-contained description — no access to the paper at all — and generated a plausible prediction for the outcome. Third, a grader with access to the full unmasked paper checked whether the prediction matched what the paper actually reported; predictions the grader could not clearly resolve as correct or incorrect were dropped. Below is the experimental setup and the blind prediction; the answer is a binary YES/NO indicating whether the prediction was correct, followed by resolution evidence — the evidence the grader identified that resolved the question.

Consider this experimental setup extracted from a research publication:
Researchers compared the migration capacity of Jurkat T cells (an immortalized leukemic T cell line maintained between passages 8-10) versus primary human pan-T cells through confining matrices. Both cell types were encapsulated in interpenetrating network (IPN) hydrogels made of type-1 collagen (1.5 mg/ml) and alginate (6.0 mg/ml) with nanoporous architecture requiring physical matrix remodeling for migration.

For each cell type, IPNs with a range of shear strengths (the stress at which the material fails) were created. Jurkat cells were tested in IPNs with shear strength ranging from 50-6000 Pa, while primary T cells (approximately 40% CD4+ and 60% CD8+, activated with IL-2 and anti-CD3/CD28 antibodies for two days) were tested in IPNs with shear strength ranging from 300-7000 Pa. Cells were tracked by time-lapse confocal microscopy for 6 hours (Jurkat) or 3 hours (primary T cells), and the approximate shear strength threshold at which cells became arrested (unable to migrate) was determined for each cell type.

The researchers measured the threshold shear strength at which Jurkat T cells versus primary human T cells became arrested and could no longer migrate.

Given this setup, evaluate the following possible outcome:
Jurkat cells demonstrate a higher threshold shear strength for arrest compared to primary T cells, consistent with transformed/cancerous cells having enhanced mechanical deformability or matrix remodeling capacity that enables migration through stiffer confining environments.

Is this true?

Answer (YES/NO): NO